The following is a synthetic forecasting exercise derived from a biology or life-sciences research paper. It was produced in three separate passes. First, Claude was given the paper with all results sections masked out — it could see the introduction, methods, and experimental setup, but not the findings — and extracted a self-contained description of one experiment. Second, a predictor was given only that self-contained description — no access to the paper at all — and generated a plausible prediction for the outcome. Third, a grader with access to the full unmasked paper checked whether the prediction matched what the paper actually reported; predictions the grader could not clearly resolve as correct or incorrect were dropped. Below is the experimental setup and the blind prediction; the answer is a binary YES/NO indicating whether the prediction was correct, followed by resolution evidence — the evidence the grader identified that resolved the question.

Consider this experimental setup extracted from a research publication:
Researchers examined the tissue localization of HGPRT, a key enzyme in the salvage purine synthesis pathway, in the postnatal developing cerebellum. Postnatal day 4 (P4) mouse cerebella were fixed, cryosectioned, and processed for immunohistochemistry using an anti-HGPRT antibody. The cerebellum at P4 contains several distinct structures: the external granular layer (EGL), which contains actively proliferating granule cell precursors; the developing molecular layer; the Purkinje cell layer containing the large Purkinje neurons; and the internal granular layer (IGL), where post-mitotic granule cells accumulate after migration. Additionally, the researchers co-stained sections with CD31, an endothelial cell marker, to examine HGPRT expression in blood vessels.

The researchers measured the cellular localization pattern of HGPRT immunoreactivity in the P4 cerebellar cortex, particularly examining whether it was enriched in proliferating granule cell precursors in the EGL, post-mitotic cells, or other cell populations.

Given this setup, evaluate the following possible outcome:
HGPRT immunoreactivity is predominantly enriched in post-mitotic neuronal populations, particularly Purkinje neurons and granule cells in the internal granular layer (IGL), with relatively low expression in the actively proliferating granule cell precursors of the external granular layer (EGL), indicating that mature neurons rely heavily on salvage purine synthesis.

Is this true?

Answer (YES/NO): NO